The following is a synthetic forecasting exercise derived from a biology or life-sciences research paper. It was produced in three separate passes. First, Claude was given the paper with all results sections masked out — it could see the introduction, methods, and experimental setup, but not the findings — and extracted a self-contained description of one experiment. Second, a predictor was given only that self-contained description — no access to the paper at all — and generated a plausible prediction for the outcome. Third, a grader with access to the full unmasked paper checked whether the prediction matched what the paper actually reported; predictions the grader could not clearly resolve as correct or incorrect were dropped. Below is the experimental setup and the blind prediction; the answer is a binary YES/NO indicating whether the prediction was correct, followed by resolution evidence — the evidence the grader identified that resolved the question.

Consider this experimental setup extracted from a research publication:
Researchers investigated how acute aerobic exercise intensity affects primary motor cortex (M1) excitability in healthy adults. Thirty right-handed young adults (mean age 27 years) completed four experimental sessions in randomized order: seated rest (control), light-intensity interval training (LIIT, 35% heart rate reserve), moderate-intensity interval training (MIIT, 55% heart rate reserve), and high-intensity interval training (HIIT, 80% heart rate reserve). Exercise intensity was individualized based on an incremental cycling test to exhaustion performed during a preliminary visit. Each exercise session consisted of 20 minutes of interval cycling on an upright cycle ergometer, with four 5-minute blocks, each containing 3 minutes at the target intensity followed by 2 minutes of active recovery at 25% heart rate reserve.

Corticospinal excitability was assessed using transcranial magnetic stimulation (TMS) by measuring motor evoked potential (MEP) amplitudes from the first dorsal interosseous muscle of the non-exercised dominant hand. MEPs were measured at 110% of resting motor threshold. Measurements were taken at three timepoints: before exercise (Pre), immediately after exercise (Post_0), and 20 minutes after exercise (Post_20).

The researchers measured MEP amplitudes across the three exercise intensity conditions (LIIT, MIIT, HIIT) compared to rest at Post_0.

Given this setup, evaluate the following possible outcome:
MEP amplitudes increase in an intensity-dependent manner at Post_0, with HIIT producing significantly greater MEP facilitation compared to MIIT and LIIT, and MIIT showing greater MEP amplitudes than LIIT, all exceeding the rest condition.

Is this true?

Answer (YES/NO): NO